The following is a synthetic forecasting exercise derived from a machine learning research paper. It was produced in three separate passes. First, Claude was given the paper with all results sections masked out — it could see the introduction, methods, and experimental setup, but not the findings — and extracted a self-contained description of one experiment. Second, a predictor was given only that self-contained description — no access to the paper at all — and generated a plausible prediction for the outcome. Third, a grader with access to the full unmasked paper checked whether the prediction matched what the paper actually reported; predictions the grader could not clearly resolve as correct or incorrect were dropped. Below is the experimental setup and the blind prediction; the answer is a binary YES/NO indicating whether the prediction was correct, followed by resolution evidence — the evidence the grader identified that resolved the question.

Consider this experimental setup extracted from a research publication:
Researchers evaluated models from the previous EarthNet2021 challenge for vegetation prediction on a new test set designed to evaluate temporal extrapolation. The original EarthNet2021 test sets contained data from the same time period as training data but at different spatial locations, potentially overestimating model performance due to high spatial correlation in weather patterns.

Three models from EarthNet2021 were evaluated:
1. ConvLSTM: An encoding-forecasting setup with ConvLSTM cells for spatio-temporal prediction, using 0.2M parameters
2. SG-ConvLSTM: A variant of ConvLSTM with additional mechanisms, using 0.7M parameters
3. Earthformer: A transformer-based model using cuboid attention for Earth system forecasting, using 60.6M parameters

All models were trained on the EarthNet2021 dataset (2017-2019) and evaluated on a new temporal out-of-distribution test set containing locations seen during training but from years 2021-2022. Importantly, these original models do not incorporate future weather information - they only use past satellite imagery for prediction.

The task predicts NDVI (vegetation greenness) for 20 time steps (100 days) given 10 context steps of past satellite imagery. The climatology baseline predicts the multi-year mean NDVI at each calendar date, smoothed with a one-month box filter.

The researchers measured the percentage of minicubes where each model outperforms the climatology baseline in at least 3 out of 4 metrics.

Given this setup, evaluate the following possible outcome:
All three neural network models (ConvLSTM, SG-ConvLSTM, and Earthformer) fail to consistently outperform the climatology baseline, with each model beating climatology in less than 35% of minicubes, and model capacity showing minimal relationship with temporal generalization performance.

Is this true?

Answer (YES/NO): NO